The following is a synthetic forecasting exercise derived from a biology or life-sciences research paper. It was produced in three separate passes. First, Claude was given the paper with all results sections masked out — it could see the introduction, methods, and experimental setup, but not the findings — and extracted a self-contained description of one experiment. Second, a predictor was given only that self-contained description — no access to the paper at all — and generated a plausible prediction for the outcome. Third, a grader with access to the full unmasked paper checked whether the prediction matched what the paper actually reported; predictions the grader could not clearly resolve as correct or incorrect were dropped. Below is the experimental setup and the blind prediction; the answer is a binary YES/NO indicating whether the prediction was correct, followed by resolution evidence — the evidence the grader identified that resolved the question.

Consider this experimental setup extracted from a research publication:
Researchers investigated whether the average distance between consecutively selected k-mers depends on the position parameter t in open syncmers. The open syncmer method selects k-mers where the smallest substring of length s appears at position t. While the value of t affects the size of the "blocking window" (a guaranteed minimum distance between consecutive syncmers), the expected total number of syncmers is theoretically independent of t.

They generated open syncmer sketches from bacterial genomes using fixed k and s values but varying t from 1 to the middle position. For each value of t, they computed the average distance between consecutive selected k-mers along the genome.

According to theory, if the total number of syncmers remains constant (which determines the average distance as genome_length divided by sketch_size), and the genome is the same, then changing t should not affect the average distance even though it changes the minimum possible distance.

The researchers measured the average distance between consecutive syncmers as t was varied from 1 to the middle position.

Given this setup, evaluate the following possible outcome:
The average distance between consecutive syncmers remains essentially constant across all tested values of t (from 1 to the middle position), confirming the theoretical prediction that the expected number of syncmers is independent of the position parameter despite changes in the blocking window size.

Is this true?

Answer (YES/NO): YES